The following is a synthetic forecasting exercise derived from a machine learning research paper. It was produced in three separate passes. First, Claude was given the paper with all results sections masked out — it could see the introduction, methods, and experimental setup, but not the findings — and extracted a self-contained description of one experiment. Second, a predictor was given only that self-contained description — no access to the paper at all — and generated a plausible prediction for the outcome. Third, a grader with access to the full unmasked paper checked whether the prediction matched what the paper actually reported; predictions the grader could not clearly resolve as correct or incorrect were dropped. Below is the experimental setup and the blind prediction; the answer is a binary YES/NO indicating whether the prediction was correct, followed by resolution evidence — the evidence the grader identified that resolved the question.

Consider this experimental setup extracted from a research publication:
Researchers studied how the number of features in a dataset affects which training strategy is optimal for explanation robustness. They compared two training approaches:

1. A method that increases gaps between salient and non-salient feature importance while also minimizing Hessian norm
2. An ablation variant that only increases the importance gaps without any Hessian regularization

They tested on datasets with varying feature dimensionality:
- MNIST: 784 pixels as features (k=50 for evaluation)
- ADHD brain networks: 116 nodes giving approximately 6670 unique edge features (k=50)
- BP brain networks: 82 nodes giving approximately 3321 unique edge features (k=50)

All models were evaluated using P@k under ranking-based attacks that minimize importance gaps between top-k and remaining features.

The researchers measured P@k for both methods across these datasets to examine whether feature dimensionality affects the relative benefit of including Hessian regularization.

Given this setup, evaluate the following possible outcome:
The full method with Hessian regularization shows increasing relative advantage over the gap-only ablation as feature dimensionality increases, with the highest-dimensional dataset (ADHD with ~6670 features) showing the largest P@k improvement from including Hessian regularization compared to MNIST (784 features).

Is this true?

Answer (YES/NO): NO